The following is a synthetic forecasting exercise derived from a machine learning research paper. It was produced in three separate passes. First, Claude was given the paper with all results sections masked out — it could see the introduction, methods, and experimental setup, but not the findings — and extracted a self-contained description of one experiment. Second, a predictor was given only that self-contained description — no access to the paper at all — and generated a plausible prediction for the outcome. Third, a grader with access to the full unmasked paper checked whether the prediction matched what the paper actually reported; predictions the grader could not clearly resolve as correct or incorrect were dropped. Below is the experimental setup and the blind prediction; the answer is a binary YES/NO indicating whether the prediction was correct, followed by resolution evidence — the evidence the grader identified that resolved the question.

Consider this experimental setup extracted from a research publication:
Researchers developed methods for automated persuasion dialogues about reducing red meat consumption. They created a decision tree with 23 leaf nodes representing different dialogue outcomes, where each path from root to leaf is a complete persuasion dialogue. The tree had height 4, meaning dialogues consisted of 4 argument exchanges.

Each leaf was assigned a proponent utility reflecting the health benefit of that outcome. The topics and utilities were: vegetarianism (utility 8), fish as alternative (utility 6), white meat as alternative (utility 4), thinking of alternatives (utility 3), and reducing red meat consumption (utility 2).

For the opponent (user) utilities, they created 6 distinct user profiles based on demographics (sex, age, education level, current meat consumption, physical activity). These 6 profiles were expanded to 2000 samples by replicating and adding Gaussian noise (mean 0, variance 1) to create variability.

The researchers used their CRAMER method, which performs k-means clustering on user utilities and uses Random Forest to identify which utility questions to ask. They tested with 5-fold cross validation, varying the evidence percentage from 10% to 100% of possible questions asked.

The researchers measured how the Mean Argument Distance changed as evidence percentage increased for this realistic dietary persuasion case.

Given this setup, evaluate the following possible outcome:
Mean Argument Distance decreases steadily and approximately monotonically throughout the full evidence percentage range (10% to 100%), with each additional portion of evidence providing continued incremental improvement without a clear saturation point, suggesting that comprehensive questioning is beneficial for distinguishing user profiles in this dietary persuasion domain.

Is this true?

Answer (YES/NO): NO